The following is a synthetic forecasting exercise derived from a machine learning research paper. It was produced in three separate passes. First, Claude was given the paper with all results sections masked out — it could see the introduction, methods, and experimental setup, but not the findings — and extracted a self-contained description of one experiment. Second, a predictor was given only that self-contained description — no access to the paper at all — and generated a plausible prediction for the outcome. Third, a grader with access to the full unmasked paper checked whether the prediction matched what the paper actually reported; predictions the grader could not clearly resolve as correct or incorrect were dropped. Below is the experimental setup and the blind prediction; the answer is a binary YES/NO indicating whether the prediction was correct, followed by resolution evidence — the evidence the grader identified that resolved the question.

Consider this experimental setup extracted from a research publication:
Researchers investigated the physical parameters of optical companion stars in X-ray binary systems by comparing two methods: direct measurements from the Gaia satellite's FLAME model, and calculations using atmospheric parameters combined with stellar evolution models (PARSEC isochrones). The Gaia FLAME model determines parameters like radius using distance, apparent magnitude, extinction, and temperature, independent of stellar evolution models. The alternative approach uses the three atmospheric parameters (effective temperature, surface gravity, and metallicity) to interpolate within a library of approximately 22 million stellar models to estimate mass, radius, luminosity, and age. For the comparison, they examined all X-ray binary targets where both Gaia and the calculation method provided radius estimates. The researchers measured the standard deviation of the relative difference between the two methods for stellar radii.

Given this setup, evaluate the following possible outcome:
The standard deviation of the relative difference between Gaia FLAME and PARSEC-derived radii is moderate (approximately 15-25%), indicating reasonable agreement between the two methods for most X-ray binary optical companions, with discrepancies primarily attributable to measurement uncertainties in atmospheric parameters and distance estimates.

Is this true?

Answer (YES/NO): YES